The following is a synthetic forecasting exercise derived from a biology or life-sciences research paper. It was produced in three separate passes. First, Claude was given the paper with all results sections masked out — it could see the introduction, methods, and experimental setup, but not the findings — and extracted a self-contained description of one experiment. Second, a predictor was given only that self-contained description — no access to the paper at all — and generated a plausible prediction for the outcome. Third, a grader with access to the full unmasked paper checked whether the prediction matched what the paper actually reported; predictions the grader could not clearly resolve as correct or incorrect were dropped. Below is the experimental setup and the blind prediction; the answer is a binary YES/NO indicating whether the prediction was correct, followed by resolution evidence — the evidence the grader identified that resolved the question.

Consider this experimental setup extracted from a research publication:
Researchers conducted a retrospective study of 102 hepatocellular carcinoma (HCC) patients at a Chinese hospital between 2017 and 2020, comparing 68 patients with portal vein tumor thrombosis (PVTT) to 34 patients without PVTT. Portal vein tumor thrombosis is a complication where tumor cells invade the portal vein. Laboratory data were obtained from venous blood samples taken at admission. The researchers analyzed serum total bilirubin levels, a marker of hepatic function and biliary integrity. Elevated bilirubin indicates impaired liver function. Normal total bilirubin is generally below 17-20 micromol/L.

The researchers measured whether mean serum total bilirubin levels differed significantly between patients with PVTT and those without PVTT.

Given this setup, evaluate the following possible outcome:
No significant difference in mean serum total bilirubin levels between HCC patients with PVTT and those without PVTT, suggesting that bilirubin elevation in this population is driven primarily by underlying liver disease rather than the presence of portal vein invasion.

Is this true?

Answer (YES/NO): NO